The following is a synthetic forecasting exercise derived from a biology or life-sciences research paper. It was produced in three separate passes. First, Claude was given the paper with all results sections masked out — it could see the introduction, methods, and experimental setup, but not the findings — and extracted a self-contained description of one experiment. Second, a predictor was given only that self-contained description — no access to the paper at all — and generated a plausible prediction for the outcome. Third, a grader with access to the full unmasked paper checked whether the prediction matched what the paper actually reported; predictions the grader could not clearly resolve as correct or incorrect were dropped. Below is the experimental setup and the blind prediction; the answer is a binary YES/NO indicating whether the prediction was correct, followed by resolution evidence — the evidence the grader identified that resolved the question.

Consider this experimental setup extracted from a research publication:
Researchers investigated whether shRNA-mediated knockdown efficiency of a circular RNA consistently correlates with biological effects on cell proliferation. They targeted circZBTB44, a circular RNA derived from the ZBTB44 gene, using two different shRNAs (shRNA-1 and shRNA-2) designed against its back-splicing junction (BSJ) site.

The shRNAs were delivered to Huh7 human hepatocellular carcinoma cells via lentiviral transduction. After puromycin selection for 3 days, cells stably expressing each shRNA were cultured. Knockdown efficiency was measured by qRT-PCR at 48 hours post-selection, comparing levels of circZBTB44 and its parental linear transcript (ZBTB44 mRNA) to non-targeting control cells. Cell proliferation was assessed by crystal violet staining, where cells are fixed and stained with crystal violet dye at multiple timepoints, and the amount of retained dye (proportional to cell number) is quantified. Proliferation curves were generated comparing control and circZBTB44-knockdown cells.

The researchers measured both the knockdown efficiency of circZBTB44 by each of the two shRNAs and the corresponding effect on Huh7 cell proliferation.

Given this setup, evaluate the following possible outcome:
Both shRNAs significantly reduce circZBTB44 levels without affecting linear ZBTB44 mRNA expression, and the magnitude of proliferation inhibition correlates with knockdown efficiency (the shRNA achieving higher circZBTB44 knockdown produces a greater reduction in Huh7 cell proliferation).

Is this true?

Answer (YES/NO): NO